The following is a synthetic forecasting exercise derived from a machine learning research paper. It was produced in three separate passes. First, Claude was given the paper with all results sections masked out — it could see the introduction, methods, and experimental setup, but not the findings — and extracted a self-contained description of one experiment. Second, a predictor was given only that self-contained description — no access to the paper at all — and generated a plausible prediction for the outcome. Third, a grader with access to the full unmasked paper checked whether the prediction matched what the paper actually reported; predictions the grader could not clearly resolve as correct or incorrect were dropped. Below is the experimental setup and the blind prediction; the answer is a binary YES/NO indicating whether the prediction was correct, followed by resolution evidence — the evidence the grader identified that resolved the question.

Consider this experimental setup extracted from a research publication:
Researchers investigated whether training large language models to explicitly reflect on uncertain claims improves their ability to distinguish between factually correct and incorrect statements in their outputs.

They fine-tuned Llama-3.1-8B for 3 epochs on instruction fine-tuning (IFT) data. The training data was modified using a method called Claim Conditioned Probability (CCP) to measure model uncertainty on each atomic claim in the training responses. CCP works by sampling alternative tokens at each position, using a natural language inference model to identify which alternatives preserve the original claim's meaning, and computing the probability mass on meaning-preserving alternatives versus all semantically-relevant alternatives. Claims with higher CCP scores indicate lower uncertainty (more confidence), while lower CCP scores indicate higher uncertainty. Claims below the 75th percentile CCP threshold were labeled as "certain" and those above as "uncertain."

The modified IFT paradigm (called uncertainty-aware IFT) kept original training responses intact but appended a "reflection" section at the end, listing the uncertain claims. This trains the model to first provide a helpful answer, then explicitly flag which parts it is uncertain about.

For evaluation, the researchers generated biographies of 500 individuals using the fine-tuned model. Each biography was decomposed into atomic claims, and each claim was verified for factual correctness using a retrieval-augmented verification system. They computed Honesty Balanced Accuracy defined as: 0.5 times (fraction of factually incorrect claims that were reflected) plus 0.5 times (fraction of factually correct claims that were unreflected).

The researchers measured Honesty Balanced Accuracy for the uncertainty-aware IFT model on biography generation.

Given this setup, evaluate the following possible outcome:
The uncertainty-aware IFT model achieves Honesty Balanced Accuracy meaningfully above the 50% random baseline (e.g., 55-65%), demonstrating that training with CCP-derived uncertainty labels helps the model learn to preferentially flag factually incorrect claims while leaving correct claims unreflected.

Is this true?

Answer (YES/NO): NO